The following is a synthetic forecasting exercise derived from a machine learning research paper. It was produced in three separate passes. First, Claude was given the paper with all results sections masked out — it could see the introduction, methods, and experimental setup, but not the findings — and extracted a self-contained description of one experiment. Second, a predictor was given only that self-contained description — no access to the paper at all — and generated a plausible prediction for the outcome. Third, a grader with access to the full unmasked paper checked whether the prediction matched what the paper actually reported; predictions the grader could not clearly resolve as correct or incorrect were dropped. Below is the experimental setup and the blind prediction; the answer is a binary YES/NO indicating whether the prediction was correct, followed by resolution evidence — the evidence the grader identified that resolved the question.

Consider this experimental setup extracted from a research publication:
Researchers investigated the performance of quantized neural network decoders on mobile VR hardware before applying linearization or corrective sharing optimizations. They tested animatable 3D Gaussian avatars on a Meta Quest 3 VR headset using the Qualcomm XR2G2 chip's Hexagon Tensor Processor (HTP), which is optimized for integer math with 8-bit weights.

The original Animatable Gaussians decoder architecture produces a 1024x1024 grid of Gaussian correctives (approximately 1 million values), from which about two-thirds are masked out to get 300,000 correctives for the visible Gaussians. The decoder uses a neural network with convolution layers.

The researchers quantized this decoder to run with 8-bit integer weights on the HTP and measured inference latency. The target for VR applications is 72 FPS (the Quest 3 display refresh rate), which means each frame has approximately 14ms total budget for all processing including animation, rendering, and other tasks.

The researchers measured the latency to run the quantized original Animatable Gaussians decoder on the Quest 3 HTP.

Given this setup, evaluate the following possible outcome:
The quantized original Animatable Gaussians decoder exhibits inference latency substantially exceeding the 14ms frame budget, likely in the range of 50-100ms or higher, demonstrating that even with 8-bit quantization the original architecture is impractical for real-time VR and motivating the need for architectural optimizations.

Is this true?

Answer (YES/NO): YES